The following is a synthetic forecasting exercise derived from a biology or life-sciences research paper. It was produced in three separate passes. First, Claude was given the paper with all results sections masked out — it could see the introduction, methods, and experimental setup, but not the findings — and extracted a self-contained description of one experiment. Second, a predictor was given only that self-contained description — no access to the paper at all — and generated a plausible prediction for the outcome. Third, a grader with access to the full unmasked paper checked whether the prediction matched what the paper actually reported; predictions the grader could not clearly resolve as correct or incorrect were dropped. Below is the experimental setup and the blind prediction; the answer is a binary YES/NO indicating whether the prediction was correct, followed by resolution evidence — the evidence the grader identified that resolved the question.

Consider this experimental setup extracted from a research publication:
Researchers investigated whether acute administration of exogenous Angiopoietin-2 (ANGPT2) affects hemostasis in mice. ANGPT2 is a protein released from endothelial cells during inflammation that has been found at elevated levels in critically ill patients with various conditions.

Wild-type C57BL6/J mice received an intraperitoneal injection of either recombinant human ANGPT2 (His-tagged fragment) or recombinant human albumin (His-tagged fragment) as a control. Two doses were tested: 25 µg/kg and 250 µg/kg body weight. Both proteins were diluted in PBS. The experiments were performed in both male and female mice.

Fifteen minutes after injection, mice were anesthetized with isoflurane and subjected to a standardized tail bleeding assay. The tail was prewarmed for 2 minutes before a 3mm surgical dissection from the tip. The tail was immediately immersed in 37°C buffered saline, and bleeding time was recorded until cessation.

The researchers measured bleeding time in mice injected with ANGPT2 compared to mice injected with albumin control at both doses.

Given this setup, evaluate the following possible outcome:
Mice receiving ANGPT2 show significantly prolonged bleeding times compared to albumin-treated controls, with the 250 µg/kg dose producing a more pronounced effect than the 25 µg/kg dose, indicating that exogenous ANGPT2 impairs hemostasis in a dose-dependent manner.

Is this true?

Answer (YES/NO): NO